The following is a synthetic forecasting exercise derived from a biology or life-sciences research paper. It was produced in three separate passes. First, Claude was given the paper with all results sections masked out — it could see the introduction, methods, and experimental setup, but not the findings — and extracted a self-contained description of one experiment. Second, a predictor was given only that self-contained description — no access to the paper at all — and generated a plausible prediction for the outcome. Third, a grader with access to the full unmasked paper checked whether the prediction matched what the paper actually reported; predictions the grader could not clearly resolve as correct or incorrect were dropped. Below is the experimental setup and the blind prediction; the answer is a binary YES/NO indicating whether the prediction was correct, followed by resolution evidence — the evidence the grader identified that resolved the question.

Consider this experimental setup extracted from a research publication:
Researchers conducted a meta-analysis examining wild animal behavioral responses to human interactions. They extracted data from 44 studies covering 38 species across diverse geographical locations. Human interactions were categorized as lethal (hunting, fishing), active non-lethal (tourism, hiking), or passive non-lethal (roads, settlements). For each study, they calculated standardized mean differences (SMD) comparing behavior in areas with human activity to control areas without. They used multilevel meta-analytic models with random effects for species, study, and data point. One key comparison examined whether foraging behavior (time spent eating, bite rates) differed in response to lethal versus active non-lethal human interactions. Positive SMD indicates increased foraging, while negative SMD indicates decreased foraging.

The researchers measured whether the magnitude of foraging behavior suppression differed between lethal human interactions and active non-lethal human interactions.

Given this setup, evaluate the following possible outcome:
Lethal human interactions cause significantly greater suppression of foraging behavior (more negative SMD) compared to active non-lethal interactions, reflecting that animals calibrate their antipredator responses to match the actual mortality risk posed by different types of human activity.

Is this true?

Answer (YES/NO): YES